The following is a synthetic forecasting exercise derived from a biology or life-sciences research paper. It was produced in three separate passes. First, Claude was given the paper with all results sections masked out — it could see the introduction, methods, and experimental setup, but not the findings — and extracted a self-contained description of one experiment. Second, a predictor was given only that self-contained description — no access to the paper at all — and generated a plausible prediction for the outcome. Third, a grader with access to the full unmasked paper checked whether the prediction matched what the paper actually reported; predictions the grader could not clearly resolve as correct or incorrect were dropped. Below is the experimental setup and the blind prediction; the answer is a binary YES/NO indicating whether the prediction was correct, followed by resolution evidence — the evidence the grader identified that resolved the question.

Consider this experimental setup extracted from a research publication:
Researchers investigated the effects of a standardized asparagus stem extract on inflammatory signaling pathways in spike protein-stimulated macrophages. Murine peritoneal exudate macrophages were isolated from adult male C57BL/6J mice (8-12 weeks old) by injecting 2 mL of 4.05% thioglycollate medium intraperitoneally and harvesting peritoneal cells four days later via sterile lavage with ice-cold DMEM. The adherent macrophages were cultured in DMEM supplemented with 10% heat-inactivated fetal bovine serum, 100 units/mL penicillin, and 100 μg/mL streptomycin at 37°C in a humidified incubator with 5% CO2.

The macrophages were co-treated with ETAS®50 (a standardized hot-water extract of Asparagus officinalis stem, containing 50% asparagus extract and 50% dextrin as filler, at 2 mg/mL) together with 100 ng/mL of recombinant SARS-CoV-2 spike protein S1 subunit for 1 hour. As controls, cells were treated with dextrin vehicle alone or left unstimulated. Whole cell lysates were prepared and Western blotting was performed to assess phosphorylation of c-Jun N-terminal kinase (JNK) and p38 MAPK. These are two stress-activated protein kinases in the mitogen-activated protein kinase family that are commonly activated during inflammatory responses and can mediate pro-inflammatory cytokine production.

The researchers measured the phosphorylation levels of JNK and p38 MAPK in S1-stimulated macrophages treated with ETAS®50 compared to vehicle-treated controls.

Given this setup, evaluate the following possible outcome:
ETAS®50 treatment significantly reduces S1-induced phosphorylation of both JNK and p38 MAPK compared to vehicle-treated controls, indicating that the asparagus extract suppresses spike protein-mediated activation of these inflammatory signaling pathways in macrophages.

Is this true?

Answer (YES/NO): NO